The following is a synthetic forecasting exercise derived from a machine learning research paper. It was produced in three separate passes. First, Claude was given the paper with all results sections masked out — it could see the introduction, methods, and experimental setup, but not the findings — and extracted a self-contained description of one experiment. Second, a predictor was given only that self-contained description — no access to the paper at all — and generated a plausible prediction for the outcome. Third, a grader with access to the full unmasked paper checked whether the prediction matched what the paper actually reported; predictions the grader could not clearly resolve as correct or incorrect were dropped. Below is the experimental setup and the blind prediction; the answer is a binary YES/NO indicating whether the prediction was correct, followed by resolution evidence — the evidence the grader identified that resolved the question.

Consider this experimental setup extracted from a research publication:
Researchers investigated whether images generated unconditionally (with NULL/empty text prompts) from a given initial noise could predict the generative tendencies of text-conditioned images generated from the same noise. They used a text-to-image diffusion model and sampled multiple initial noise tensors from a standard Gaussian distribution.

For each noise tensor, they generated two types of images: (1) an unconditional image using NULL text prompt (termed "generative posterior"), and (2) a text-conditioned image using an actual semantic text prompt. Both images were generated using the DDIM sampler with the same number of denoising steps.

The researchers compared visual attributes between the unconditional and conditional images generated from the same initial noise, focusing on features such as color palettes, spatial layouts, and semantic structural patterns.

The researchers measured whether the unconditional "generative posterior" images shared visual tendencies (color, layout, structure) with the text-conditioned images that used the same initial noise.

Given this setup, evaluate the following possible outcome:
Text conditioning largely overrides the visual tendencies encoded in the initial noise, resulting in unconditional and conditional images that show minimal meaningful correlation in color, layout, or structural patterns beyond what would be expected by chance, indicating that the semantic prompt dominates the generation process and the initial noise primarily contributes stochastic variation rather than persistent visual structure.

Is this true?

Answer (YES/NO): NO